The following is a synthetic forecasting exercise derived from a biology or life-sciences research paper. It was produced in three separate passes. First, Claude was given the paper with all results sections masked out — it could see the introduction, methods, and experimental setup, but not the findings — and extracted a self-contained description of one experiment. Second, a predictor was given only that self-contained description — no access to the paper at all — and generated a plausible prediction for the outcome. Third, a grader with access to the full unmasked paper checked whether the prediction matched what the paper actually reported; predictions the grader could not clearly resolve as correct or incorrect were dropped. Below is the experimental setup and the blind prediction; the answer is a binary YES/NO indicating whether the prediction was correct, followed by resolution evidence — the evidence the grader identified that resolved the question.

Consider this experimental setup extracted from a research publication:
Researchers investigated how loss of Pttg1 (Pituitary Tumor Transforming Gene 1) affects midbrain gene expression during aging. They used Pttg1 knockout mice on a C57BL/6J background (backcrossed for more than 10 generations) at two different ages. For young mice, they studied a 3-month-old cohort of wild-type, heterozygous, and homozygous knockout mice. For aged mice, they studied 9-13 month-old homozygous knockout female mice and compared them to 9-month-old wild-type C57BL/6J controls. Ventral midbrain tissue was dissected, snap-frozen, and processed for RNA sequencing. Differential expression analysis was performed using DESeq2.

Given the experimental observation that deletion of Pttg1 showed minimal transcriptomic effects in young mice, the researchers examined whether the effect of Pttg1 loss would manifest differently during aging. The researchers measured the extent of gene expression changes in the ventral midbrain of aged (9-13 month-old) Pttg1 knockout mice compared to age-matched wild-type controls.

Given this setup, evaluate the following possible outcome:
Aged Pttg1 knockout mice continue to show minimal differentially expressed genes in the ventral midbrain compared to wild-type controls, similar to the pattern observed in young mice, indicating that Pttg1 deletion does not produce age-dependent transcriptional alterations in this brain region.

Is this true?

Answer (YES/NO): NO